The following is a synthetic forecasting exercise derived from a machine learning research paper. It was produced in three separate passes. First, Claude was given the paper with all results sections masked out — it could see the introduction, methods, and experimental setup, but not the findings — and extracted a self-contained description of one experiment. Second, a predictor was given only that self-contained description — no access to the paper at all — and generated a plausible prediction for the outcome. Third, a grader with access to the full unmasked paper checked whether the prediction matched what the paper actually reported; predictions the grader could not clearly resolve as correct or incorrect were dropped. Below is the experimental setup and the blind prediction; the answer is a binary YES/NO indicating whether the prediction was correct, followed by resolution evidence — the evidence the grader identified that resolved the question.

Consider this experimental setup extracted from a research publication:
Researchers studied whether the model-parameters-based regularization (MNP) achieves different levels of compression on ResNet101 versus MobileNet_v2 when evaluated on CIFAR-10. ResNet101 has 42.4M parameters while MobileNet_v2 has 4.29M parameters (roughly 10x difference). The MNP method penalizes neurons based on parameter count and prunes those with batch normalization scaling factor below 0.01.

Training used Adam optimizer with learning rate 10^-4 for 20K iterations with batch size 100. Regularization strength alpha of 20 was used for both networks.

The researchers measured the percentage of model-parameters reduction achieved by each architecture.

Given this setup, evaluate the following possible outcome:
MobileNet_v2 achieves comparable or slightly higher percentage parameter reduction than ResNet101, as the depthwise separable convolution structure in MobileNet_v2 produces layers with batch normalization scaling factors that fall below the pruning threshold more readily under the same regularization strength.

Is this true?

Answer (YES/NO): NO